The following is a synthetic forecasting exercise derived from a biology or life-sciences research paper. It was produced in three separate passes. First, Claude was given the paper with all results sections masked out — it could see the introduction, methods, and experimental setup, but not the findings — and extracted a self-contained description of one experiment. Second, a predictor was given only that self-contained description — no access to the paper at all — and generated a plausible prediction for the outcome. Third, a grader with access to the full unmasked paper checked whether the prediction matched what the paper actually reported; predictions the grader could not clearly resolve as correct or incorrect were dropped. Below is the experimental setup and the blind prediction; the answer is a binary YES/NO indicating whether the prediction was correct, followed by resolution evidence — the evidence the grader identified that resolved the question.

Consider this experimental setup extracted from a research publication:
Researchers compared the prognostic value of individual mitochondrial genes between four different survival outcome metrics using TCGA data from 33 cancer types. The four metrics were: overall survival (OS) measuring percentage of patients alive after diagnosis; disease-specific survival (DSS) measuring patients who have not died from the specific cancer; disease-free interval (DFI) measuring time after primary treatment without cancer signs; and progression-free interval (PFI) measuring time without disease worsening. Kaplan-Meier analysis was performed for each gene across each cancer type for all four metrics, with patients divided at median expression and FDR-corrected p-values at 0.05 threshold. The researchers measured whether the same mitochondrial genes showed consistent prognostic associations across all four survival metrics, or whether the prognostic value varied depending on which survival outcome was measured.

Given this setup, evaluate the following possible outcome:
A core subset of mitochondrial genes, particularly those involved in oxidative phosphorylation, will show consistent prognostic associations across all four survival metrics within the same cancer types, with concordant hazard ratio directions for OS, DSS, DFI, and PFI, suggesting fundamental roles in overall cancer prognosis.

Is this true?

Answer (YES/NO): NO